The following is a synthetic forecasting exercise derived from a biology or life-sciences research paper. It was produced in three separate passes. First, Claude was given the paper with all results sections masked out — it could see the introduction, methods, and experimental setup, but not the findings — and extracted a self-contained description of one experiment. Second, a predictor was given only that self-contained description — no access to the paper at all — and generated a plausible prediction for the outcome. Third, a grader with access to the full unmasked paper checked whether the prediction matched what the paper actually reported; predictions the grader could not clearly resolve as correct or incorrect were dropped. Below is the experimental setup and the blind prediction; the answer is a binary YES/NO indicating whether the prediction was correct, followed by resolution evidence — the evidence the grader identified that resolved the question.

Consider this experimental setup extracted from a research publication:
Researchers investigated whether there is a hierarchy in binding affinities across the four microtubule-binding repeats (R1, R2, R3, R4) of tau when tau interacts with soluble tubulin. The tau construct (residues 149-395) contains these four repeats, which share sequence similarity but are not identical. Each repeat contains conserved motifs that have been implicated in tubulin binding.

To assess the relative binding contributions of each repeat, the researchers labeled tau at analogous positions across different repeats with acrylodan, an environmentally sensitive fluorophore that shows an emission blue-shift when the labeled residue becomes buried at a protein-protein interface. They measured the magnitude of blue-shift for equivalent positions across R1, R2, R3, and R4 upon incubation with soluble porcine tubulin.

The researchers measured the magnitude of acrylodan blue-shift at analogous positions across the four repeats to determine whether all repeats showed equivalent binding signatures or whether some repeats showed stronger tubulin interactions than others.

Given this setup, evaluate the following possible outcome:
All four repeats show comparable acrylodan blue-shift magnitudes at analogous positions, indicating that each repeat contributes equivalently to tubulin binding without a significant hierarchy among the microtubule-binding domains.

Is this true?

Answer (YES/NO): NO